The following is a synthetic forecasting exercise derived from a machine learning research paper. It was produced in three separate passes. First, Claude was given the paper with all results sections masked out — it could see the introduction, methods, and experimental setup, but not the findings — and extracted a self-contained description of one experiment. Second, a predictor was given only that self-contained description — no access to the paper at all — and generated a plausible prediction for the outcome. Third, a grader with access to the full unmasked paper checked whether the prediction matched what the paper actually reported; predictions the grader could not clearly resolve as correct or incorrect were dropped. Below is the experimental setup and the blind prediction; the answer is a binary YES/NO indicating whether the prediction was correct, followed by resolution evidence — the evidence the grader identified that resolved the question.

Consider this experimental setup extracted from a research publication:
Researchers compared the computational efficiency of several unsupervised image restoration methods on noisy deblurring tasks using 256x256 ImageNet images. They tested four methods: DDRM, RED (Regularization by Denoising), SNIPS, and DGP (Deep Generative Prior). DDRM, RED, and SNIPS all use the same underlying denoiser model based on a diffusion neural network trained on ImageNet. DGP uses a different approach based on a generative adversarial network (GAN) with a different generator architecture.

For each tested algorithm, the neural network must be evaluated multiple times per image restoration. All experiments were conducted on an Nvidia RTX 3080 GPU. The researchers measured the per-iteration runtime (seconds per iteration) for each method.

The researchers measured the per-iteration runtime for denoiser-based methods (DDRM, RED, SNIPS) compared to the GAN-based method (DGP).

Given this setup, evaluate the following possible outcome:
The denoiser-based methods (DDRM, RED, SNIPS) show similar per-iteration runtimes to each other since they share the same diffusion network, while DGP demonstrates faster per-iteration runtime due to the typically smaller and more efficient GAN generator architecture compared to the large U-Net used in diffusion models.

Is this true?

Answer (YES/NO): NO